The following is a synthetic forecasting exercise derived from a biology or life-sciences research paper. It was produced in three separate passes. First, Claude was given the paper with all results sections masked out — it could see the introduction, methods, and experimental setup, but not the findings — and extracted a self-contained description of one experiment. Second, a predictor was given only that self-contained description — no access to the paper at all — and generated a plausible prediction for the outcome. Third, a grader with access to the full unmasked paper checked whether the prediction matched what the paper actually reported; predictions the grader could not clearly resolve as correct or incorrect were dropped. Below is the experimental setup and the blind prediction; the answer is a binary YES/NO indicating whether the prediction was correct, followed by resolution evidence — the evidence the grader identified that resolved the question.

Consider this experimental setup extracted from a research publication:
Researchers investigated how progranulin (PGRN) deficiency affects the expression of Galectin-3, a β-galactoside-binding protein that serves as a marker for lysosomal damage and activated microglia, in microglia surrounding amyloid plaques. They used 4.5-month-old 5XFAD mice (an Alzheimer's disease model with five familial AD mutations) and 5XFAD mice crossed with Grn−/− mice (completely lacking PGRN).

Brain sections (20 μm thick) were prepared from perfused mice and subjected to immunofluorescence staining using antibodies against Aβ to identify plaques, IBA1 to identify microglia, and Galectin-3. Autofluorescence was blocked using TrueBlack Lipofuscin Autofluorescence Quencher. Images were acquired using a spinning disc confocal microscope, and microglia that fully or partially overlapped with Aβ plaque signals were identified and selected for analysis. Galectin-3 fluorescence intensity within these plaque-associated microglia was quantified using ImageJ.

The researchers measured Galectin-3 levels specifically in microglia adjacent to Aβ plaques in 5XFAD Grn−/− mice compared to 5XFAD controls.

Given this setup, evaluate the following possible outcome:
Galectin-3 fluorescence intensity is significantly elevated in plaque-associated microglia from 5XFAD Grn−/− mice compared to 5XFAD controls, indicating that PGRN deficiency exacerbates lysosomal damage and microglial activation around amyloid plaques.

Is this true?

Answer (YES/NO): YES